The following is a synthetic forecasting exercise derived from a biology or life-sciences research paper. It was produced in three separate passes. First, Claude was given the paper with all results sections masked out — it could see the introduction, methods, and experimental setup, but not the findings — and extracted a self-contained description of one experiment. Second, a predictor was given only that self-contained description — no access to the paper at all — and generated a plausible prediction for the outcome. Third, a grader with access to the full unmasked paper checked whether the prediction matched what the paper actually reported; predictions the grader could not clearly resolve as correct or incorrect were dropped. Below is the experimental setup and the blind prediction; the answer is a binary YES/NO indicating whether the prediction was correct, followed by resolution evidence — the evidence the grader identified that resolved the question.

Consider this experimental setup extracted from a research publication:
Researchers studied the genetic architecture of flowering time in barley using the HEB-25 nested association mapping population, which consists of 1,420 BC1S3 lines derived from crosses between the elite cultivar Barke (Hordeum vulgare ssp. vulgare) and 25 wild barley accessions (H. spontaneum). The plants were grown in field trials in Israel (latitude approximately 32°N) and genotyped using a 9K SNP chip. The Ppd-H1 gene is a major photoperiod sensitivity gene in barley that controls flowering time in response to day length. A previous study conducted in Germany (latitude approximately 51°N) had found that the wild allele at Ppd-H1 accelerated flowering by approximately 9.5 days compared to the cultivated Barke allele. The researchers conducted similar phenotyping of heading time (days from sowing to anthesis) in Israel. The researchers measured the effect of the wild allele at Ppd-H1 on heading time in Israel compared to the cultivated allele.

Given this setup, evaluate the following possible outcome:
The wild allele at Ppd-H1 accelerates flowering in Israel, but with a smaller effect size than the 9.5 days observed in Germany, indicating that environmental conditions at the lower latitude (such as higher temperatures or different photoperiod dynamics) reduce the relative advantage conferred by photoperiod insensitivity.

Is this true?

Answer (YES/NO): NO